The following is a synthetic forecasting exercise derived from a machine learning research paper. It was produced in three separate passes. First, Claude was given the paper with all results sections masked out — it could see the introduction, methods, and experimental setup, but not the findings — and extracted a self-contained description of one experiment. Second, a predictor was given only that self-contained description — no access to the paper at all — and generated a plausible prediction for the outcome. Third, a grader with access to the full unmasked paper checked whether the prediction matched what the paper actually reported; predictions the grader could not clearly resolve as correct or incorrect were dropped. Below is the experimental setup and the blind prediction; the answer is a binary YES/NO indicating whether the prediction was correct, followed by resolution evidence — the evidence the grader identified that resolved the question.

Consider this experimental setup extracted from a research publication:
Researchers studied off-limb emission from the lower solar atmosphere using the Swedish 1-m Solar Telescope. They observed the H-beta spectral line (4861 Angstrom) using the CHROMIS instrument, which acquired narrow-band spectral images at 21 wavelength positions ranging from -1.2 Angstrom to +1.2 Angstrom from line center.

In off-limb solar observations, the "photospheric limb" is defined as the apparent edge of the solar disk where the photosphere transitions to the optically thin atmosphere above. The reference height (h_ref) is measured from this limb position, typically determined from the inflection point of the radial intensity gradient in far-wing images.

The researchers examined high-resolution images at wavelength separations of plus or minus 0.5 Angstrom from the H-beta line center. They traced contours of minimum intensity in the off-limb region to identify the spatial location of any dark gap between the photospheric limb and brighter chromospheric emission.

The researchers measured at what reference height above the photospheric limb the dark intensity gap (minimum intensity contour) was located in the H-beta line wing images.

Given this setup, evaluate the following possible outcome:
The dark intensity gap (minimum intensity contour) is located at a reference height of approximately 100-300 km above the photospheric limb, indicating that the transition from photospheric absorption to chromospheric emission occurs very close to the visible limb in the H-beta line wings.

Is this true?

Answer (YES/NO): NO